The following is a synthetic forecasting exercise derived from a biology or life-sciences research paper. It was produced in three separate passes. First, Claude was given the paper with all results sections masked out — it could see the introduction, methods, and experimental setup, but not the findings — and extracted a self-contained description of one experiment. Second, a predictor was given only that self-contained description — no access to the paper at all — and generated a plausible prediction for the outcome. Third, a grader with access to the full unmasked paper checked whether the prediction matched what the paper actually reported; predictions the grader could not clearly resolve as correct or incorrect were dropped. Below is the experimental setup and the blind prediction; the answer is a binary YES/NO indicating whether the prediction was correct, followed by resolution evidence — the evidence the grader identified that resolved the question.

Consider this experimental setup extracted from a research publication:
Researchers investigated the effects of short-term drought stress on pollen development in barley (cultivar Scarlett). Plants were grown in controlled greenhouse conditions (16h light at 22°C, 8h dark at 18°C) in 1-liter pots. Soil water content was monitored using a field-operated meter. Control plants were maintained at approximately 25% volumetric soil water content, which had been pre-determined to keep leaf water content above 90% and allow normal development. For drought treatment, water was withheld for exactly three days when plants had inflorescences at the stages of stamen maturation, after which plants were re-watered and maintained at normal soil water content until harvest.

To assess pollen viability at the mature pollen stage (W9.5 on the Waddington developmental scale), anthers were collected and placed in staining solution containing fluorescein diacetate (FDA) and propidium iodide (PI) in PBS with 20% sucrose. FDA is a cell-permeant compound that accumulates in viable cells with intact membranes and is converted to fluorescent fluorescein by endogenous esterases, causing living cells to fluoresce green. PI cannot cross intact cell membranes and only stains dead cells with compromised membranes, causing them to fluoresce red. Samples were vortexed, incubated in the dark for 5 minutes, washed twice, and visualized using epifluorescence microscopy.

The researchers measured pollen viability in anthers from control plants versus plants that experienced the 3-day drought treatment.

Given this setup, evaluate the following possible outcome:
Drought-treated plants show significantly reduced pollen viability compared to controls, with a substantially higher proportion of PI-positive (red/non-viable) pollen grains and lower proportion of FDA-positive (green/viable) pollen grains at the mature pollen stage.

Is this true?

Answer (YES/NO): NO